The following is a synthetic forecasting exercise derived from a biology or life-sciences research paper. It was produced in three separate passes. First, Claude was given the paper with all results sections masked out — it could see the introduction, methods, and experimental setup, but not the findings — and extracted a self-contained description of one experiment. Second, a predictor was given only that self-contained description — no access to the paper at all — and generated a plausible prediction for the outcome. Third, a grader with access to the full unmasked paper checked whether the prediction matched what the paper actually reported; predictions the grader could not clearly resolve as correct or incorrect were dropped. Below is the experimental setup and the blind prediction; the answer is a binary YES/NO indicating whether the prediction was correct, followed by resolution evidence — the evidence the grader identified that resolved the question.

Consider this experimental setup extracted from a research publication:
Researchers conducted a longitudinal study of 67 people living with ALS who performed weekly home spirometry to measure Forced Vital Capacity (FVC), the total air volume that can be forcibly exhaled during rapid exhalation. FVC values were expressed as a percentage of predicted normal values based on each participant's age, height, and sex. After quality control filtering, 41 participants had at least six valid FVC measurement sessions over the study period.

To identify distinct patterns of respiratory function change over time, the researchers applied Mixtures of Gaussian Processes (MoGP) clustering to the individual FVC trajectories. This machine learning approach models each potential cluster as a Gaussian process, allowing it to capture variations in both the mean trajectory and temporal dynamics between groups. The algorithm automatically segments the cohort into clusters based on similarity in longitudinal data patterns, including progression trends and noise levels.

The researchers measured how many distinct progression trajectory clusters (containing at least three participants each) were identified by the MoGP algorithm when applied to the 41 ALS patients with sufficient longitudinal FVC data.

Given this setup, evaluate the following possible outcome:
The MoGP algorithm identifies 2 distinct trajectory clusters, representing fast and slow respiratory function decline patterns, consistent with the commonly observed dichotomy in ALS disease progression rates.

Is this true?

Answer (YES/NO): NO